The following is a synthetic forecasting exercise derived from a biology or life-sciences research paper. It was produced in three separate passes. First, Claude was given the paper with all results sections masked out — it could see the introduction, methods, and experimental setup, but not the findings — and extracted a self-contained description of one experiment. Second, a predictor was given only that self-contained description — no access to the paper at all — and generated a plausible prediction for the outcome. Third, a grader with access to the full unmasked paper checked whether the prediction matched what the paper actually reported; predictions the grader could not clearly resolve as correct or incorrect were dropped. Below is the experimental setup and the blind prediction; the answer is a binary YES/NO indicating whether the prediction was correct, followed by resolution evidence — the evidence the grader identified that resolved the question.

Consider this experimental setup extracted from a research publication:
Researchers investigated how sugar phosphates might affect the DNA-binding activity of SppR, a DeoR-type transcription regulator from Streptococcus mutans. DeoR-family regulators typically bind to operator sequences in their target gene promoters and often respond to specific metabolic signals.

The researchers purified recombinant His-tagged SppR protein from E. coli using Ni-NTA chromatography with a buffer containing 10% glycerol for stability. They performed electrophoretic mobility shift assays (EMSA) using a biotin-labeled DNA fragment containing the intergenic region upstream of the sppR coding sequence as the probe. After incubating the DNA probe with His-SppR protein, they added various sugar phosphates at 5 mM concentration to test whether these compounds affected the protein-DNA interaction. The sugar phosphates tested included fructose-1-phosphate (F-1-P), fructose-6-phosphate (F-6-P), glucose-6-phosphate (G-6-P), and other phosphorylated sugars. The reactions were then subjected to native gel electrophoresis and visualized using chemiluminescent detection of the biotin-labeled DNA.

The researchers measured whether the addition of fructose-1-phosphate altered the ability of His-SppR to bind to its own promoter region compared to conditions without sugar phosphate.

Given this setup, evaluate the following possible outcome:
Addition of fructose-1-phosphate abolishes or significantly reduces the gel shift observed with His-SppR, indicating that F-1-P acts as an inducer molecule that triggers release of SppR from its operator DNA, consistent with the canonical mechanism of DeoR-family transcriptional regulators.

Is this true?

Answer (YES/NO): NO